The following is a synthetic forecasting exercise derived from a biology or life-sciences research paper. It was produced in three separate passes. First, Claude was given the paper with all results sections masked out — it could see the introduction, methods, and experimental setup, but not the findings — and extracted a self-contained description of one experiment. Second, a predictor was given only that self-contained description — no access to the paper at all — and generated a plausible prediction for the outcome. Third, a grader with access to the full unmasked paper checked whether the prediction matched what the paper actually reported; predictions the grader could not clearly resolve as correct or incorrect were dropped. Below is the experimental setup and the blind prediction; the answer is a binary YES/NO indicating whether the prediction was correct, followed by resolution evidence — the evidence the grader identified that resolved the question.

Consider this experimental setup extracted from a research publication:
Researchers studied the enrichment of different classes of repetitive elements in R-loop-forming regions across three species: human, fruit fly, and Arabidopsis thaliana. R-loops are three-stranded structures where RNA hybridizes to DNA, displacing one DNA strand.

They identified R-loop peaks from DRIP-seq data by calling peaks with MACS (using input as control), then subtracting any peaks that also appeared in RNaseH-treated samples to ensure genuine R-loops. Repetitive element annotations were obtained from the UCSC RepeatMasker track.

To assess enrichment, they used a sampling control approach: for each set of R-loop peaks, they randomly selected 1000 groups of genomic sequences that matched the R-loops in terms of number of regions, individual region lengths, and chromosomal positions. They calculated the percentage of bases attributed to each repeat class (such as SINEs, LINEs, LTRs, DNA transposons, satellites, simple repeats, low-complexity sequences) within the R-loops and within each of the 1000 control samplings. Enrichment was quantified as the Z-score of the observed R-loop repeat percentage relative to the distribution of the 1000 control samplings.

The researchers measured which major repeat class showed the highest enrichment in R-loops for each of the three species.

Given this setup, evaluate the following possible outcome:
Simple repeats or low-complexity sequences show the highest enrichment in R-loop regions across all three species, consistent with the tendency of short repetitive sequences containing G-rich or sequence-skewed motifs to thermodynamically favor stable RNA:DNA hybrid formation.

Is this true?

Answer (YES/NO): NO